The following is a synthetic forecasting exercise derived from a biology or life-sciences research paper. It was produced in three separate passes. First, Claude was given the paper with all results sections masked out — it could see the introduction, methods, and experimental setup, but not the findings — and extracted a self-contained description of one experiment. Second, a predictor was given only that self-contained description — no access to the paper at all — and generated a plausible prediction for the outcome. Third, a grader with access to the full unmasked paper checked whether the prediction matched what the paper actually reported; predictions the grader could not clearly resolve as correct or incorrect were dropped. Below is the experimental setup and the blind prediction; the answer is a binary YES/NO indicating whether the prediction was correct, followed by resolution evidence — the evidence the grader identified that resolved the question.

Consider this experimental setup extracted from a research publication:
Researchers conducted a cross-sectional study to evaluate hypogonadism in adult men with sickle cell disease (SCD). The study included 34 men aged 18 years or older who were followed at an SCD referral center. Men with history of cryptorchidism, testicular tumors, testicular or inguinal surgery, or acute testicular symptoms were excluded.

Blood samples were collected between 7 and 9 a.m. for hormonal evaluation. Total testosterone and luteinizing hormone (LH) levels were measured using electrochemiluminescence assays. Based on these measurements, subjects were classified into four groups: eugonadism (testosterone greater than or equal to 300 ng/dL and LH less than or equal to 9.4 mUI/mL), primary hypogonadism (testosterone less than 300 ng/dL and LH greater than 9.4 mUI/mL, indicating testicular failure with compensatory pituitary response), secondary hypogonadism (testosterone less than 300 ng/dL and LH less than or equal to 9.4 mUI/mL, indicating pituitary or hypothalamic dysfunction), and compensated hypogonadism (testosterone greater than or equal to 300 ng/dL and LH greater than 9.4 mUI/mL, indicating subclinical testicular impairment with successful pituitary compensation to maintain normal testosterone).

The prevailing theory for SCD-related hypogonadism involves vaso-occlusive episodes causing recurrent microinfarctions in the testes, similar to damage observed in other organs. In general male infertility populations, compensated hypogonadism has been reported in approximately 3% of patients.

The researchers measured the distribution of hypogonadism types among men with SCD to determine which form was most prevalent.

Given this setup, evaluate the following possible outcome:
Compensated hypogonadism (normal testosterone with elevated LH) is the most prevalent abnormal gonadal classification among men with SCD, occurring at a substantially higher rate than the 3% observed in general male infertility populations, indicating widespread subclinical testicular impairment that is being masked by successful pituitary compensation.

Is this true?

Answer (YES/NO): YES